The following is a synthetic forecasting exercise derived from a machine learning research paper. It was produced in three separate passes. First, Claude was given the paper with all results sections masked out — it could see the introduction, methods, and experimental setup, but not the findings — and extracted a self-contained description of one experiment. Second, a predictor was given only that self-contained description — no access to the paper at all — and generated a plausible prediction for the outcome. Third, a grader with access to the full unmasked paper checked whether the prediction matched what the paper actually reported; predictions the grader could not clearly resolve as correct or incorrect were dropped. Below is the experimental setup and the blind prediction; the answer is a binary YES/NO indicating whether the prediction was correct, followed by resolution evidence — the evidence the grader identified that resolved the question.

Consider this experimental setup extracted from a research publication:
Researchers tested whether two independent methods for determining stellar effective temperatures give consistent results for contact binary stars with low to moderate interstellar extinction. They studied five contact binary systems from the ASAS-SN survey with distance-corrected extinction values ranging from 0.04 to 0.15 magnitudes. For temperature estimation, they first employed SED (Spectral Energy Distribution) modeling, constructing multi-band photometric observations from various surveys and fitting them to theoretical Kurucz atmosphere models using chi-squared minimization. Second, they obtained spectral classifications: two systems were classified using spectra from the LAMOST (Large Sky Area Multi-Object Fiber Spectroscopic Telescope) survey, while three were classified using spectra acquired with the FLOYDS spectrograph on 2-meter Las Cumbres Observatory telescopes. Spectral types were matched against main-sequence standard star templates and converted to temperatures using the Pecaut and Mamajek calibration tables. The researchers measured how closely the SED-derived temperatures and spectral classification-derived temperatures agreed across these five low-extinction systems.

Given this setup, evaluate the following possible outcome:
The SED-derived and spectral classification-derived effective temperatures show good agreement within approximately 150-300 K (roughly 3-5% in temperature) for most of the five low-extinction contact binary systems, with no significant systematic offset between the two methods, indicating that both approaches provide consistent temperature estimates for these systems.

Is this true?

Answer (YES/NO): NO